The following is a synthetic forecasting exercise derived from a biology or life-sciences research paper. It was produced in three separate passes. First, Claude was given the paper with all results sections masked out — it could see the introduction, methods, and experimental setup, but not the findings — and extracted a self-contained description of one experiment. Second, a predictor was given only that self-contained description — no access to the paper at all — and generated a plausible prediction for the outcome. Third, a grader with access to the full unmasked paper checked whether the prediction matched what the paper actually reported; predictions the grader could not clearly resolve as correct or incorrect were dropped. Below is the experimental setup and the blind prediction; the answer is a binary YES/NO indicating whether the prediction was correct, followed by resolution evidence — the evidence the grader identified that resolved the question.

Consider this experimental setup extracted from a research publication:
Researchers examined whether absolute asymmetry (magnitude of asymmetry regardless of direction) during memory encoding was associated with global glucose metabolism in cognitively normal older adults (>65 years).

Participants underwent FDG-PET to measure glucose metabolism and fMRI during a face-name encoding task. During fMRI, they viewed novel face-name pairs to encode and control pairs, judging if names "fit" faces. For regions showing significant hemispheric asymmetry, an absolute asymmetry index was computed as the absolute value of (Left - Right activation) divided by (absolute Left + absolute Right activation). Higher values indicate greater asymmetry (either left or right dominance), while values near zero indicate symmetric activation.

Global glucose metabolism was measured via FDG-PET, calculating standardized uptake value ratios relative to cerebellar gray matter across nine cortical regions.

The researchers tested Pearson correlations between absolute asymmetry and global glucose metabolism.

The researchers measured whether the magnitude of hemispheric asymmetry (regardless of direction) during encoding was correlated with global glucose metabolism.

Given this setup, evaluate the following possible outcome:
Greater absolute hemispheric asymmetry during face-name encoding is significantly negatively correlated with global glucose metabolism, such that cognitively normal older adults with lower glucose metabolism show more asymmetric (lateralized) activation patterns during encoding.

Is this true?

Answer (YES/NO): NO